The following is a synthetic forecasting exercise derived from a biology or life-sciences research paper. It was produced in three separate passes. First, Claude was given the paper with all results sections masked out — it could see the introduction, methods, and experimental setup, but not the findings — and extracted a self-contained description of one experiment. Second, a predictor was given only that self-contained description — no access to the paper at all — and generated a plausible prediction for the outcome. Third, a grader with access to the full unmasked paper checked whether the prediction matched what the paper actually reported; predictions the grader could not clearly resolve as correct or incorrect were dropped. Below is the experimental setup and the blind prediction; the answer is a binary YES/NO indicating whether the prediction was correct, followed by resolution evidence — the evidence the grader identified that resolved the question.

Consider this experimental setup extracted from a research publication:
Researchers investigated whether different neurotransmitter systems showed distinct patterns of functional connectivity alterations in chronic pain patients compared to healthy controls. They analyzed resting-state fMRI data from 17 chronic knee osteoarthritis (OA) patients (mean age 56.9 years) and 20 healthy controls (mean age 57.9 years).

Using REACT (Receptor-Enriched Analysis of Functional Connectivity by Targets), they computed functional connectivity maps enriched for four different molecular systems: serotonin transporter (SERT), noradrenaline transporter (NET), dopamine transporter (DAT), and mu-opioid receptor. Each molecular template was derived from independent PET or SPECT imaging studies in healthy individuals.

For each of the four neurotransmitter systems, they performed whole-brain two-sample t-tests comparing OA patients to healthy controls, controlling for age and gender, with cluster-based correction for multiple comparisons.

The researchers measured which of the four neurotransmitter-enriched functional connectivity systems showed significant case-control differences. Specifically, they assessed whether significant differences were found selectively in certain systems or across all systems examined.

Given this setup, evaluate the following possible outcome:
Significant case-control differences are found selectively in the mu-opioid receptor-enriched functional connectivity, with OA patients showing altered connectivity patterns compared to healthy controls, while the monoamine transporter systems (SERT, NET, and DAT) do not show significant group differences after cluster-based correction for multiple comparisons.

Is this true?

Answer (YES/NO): NO